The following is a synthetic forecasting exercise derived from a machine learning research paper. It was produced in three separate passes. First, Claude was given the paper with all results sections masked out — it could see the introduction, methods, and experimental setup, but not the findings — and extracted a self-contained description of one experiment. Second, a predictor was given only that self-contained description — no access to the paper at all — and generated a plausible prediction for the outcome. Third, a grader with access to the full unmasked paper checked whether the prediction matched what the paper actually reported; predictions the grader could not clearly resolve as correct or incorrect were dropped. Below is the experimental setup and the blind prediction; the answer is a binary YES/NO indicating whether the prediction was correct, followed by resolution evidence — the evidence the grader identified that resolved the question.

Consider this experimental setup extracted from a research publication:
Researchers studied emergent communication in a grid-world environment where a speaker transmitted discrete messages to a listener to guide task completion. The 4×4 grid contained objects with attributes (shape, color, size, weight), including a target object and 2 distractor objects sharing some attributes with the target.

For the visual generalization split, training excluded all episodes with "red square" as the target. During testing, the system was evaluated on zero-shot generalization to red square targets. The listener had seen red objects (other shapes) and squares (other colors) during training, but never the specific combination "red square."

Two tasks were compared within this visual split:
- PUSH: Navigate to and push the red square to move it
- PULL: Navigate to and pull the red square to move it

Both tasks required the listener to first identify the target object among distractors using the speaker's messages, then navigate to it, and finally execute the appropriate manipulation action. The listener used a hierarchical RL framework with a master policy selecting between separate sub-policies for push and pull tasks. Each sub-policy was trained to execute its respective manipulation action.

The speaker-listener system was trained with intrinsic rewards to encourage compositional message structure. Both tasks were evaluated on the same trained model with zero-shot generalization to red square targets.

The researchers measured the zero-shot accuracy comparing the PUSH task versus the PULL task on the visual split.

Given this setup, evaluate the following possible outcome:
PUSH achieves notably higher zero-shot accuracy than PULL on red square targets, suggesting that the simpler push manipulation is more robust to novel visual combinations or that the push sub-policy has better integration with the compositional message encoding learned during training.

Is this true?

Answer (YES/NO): NO